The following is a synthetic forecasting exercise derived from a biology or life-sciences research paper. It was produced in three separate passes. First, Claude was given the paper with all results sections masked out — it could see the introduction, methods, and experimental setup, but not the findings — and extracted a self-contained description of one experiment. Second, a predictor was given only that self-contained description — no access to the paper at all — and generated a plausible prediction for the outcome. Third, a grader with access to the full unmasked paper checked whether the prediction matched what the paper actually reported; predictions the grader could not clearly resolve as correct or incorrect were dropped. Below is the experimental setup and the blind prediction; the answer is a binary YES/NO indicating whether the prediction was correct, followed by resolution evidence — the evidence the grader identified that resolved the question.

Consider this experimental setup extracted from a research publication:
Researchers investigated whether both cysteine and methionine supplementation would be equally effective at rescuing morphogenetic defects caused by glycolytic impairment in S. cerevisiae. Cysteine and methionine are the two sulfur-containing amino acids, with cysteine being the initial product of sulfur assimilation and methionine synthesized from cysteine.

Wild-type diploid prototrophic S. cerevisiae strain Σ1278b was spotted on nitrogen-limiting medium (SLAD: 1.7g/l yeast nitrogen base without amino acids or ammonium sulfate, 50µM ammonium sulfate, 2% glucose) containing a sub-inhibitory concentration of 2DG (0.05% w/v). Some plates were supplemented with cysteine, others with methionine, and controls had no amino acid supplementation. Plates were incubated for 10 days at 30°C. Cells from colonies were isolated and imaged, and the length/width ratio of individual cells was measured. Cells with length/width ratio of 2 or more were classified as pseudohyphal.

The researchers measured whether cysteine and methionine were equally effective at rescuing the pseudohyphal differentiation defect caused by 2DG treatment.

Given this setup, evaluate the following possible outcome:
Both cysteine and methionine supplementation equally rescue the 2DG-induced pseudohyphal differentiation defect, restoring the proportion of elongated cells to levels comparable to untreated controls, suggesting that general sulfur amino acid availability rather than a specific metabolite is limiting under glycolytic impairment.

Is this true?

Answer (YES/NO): NO